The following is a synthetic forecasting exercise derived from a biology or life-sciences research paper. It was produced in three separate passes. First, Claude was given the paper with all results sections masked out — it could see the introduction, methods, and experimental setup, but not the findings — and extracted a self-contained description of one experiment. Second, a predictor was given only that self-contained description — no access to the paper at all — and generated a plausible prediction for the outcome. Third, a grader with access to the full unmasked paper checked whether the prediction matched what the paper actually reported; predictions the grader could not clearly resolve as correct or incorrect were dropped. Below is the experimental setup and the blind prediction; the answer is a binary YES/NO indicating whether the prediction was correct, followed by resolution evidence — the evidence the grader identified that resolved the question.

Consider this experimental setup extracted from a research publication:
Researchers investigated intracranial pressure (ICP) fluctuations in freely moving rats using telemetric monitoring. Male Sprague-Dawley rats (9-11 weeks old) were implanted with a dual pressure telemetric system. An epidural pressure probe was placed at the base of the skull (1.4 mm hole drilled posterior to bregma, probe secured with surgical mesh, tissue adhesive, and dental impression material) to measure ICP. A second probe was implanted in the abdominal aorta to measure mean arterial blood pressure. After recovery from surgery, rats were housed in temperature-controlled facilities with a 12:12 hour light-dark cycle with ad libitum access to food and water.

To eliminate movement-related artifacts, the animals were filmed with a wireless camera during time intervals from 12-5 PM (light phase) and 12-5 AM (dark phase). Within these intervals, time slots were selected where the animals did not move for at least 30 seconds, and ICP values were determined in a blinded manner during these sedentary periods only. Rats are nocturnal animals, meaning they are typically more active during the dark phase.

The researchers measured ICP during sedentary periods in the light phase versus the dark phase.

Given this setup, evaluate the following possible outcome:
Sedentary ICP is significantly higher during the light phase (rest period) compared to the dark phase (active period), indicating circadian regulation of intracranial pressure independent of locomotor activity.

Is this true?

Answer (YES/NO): NO